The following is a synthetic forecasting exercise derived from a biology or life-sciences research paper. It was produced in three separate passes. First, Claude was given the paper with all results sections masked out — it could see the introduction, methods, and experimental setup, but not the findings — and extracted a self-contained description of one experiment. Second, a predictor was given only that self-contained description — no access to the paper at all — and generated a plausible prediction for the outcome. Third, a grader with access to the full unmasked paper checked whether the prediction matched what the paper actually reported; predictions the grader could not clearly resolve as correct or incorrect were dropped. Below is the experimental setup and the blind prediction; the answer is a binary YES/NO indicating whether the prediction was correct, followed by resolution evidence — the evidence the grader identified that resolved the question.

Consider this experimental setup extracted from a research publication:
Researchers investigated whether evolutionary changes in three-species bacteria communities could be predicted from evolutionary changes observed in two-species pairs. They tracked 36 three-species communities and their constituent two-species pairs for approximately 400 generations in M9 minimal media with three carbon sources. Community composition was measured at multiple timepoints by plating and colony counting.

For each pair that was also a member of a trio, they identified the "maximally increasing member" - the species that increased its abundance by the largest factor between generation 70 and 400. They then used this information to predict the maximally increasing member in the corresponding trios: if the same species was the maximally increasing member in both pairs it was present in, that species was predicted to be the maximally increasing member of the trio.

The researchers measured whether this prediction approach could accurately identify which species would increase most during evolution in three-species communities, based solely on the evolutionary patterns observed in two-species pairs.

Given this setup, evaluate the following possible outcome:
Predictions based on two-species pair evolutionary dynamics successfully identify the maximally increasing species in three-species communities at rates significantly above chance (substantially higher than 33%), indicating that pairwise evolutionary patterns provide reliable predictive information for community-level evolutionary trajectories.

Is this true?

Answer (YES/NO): YES